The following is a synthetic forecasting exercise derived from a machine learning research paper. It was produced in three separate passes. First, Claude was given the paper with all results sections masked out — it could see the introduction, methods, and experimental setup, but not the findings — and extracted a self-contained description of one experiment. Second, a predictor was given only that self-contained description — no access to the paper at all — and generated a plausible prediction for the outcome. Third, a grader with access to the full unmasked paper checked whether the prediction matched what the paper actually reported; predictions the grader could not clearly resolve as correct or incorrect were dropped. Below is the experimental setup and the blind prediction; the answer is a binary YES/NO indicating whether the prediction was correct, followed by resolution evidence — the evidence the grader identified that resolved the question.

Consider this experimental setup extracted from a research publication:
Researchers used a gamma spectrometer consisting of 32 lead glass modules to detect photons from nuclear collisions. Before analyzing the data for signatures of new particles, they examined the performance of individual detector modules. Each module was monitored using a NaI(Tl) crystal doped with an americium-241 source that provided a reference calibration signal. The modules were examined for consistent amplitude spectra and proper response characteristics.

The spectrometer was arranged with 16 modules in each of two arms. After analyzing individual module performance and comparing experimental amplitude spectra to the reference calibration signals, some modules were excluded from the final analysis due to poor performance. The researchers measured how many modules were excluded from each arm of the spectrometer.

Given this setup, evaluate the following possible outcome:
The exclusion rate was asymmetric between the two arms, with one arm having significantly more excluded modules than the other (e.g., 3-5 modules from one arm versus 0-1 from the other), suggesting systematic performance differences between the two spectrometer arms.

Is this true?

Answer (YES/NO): YES